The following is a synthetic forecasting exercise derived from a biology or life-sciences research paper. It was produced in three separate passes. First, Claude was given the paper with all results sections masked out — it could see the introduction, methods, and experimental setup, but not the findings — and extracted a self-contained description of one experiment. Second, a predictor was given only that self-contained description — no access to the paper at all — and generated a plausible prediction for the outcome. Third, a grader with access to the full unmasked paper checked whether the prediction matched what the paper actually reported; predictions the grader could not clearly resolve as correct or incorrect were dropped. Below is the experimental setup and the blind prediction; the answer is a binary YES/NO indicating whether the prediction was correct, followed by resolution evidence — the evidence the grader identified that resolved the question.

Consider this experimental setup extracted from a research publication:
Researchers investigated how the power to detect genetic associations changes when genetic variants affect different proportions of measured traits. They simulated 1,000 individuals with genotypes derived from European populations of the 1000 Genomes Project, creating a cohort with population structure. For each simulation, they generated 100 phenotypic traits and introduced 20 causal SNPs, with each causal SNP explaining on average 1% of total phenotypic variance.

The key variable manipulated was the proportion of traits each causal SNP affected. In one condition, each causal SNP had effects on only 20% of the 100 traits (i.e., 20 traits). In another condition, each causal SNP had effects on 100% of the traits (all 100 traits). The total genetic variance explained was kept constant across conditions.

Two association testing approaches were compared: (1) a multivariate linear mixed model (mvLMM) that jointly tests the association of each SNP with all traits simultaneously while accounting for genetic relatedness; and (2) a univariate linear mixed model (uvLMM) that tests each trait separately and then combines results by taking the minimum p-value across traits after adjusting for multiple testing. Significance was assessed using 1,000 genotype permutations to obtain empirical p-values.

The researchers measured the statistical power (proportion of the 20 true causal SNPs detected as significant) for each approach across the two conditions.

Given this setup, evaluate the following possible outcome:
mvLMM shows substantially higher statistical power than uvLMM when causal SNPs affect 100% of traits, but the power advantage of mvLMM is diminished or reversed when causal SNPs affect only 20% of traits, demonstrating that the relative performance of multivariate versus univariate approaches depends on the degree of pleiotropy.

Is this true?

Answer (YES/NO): NO